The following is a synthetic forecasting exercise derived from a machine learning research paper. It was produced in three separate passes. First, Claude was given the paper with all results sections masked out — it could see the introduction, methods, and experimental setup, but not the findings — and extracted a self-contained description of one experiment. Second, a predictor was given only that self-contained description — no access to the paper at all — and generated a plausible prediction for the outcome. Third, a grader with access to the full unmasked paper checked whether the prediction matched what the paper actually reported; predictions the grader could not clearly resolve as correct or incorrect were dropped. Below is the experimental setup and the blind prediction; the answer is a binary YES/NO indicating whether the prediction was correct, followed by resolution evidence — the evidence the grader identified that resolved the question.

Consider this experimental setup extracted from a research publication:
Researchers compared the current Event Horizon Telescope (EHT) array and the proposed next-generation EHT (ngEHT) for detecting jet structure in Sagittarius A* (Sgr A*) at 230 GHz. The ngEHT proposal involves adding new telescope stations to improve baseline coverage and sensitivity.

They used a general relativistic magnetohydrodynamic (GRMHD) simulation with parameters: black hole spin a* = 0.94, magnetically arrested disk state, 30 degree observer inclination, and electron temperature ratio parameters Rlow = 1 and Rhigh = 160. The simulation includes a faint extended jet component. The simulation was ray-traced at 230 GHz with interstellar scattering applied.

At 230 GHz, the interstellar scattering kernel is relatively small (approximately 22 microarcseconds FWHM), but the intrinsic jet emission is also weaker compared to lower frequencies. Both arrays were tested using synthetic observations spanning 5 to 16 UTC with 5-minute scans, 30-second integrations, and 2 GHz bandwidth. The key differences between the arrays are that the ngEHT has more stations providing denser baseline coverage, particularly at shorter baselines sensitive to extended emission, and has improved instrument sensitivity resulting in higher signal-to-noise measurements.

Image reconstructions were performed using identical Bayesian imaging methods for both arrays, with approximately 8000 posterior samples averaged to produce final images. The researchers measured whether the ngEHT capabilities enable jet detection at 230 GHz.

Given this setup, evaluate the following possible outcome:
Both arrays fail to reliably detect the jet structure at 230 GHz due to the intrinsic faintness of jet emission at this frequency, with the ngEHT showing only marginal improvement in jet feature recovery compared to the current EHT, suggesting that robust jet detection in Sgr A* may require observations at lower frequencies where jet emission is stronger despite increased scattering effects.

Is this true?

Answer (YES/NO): YES